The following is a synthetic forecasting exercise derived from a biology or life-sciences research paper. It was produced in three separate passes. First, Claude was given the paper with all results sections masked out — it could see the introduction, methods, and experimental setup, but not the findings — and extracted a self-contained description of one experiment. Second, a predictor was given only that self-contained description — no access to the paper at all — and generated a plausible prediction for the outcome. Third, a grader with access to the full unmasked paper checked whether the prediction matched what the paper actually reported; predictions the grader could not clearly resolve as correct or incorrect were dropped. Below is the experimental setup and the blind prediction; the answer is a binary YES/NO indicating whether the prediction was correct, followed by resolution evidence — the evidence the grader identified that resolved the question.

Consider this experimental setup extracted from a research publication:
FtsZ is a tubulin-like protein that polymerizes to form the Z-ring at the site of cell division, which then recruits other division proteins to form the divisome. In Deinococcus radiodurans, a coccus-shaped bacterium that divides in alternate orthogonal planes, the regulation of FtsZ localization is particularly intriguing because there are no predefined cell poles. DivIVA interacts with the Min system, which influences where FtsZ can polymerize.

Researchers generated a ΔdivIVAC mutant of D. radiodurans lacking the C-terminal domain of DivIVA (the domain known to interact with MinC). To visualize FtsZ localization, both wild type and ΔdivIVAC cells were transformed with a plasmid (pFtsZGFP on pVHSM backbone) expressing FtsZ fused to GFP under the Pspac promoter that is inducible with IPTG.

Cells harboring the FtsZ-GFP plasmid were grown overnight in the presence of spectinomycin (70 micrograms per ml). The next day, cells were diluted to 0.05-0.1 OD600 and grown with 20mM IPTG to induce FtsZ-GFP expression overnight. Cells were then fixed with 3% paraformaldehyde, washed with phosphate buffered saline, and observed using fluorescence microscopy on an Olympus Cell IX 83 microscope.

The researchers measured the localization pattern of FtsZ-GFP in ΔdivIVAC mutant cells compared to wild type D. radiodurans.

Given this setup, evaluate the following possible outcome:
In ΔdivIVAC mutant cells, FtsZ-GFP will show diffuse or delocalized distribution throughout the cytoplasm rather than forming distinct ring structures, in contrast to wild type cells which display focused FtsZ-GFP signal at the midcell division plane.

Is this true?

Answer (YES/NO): NO